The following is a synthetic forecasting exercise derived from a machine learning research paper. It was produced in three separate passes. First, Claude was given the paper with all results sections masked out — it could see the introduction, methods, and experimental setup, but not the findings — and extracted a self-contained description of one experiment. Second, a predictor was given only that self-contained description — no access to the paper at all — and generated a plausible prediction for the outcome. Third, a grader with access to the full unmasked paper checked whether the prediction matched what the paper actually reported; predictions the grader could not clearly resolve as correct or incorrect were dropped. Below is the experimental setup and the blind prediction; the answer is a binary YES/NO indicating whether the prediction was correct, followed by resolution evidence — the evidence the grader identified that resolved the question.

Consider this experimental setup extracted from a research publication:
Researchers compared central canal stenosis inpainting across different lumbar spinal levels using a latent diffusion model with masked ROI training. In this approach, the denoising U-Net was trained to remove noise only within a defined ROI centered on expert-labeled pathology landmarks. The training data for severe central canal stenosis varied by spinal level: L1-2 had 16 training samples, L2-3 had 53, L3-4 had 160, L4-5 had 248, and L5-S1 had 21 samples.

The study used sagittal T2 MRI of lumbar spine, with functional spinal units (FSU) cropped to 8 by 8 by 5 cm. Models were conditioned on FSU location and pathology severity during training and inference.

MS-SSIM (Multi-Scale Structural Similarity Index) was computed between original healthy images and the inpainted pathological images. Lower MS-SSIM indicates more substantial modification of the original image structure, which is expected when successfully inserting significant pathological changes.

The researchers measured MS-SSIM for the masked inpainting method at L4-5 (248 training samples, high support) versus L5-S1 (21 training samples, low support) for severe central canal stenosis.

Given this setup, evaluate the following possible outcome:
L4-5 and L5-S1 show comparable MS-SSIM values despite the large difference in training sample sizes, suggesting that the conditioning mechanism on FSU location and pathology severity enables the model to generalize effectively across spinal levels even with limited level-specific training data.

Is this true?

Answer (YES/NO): NO